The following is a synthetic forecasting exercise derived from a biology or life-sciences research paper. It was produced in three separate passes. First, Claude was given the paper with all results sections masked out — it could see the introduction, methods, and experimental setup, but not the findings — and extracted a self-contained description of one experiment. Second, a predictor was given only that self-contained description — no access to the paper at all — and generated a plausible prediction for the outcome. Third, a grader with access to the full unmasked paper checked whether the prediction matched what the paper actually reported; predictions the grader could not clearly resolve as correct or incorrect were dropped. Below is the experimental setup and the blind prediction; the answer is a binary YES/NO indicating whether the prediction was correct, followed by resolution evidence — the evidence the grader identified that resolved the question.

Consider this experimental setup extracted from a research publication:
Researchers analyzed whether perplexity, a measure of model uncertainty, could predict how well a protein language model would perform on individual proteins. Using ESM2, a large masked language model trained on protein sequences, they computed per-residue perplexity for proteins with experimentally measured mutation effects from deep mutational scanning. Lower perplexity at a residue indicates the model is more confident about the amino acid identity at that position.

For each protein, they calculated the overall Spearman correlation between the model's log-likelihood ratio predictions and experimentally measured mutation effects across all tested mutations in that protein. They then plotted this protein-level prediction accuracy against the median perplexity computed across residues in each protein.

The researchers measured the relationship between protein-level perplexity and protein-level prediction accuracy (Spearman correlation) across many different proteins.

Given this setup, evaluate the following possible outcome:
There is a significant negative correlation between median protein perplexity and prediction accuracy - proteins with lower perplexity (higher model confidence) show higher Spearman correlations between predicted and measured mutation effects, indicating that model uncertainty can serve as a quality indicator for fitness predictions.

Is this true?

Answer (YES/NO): NO